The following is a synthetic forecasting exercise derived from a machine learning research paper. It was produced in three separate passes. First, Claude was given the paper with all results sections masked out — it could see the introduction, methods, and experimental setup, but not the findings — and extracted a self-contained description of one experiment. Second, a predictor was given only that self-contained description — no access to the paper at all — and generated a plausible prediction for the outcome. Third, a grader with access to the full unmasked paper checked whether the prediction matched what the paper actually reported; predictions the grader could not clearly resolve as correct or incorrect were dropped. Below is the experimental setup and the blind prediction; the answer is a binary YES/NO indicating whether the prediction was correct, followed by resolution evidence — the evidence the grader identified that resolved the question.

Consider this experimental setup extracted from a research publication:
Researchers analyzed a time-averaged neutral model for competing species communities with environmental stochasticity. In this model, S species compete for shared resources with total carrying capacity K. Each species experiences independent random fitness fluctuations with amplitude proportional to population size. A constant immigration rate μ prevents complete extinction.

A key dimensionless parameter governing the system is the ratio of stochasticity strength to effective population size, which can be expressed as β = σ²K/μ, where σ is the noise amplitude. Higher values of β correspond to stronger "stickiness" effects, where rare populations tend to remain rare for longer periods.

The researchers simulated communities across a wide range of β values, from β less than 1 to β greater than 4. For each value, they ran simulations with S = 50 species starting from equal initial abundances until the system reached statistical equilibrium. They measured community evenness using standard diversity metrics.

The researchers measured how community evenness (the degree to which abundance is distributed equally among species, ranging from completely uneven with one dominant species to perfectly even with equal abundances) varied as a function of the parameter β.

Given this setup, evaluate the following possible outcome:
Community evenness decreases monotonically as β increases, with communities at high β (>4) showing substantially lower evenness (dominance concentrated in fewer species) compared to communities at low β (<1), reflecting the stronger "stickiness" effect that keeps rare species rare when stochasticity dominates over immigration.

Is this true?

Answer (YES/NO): YES